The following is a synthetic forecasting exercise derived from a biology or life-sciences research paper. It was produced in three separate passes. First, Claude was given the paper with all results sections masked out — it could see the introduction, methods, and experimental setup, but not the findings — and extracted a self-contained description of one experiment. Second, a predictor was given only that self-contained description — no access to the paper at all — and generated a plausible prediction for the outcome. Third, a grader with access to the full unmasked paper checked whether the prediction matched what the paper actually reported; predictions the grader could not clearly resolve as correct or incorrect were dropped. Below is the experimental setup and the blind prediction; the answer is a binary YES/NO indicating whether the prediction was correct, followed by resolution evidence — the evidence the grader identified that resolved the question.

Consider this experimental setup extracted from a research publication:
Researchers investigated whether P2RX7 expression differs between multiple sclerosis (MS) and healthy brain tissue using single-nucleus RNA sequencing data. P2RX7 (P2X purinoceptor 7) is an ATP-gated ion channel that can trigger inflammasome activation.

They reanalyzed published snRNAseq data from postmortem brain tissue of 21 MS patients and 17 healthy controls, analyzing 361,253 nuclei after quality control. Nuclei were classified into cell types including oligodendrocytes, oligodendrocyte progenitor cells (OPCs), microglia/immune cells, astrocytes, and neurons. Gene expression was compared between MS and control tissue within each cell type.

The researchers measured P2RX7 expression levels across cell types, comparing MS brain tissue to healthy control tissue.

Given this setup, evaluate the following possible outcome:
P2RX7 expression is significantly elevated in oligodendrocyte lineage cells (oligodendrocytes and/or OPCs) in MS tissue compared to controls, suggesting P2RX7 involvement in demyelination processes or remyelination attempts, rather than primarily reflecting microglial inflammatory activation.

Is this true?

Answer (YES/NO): YES